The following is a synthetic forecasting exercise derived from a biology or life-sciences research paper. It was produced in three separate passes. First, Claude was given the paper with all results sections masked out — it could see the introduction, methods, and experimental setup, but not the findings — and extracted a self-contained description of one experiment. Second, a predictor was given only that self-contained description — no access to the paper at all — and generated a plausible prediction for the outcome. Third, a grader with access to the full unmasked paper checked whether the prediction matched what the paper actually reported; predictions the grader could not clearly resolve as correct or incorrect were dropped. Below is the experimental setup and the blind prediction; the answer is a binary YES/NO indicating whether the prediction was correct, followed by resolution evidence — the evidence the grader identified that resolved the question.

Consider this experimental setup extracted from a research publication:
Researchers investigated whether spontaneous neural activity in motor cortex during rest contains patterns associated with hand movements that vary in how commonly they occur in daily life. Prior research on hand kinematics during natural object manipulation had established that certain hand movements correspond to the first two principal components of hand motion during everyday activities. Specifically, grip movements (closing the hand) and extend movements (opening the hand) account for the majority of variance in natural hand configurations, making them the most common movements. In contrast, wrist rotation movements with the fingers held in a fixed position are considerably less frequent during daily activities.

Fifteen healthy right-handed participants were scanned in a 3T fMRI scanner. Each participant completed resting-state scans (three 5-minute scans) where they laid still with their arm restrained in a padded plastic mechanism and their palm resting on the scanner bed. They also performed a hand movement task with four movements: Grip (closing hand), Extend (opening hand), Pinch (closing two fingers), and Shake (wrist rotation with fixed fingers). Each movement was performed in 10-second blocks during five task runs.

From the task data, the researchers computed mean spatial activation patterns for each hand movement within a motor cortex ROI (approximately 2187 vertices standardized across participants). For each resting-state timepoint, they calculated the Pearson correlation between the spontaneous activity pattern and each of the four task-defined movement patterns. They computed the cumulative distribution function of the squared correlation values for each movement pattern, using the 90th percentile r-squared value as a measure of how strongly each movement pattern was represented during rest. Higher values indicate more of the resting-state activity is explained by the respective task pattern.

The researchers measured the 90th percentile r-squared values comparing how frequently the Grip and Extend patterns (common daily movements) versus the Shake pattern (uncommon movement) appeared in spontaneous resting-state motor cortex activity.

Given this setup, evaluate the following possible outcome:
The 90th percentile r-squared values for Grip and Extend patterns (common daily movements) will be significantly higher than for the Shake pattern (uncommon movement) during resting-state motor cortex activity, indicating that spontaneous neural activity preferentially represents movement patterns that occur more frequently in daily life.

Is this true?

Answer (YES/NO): NO